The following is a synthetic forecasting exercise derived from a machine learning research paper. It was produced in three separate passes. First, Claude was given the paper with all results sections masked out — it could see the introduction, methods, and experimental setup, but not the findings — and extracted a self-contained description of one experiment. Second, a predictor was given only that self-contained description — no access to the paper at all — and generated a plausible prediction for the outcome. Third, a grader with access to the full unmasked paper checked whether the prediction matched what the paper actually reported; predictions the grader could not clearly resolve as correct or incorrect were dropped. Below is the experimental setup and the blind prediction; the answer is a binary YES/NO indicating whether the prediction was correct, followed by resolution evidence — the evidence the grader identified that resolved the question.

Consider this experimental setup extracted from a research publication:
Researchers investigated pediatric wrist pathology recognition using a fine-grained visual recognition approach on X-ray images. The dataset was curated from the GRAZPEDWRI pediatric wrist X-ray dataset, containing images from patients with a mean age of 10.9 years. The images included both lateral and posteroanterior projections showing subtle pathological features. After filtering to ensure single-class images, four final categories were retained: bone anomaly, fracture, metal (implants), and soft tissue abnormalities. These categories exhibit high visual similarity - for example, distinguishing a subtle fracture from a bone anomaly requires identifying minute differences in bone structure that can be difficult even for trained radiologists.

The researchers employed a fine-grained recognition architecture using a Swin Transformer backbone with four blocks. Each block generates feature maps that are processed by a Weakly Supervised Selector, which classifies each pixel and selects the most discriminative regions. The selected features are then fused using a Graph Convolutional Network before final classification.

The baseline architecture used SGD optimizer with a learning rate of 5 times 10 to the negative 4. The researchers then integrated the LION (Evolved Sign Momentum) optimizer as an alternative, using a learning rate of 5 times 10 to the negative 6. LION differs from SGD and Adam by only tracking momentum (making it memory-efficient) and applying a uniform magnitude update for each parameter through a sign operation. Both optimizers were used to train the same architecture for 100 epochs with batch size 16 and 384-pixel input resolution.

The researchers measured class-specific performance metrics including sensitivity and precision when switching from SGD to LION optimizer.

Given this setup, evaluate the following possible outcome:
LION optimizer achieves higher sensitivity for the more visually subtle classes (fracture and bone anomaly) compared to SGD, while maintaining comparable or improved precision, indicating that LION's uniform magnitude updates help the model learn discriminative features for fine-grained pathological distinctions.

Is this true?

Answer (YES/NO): NO